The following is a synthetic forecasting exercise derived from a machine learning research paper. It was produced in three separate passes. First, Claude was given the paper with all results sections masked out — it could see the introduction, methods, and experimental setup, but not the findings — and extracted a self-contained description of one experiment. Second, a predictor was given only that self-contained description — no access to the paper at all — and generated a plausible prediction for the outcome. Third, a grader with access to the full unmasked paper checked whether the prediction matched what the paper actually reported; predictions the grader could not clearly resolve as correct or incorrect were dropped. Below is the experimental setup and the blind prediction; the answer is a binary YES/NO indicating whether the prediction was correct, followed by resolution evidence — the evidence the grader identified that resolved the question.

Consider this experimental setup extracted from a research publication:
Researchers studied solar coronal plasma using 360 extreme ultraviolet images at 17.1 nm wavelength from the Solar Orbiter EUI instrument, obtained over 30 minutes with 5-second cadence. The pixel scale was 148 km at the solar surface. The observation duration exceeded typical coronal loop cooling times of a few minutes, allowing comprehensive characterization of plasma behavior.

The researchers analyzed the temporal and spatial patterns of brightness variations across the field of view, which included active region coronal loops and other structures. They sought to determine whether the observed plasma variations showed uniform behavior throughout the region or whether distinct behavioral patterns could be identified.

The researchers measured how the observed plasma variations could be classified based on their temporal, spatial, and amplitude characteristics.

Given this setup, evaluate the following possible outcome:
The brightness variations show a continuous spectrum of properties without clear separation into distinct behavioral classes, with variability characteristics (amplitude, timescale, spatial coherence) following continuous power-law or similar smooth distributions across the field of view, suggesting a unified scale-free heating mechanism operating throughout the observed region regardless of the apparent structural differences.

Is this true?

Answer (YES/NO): NO